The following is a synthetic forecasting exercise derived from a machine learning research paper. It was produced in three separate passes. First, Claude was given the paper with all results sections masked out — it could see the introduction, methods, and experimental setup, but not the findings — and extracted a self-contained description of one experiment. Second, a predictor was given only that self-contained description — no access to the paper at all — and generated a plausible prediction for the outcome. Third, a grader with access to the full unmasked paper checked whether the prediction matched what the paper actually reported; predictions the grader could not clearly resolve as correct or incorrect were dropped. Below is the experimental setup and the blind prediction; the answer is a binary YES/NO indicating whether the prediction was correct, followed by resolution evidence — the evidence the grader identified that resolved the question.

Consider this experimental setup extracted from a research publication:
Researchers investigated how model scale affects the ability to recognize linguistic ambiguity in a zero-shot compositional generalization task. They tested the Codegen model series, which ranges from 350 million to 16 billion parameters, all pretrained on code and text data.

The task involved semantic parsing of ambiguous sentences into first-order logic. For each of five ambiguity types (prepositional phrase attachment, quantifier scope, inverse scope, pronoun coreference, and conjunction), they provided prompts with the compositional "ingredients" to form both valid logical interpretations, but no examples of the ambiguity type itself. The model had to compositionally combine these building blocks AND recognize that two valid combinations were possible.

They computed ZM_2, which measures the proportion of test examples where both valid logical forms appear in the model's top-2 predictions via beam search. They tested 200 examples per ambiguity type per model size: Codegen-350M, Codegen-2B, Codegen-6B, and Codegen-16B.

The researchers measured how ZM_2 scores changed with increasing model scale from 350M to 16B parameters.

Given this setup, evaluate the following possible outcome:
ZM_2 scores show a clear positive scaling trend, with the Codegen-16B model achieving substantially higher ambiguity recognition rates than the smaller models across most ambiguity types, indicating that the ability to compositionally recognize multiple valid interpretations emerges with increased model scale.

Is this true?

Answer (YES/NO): NO